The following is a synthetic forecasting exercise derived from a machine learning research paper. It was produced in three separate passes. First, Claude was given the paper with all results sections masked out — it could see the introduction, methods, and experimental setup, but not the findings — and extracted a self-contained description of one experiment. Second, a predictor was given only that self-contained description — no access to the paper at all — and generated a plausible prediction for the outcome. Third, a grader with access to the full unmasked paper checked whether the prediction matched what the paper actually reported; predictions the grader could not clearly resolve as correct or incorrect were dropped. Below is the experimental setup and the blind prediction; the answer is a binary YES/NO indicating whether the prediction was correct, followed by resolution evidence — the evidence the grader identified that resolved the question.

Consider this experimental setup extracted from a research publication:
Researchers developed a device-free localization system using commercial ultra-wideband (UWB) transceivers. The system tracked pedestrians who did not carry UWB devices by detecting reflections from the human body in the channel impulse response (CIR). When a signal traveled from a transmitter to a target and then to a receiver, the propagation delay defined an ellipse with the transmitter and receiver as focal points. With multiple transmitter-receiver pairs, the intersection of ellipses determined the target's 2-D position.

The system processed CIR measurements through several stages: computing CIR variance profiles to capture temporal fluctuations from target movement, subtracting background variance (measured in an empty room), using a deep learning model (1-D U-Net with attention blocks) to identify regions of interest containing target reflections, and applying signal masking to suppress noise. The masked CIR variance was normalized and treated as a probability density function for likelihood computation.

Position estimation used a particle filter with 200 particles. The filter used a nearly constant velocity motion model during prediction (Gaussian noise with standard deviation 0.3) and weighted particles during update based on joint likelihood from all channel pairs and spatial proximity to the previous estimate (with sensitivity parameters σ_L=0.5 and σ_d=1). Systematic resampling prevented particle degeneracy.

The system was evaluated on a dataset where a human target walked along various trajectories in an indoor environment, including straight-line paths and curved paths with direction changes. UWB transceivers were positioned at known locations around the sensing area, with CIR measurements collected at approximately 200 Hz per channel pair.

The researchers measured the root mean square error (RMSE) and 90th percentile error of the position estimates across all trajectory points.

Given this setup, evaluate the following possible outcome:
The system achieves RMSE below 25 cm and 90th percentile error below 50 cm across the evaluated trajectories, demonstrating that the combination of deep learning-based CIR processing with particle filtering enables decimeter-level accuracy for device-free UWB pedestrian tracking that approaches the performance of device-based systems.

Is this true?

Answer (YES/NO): YES